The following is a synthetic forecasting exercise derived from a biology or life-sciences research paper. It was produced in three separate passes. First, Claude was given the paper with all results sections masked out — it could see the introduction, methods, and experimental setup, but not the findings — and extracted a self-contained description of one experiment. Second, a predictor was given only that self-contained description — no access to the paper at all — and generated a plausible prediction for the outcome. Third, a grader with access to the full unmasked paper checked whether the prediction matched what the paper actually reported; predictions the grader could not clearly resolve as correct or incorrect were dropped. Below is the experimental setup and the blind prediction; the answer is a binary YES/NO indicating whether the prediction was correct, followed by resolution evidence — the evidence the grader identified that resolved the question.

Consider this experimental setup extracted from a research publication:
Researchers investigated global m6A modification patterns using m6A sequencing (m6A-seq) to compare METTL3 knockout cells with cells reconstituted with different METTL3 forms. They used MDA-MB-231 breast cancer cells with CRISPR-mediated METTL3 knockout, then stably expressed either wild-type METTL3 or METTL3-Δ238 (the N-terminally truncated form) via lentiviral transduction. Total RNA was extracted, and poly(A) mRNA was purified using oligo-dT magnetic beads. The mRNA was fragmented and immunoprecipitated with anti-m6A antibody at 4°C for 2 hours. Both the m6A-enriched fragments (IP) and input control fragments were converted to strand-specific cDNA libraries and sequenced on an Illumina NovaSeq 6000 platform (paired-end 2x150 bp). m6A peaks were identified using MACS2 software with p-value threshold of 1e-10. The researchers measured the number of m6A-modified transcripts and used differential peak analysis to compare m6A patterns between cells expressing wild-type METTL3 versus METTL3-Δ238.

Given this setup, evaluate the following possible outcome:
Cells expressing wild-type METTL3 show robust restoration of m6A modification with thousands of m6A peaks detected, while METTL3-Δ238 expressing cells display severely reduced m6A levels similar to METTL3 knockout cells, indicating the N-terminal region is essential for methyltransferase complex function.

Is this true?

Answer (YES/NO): NO